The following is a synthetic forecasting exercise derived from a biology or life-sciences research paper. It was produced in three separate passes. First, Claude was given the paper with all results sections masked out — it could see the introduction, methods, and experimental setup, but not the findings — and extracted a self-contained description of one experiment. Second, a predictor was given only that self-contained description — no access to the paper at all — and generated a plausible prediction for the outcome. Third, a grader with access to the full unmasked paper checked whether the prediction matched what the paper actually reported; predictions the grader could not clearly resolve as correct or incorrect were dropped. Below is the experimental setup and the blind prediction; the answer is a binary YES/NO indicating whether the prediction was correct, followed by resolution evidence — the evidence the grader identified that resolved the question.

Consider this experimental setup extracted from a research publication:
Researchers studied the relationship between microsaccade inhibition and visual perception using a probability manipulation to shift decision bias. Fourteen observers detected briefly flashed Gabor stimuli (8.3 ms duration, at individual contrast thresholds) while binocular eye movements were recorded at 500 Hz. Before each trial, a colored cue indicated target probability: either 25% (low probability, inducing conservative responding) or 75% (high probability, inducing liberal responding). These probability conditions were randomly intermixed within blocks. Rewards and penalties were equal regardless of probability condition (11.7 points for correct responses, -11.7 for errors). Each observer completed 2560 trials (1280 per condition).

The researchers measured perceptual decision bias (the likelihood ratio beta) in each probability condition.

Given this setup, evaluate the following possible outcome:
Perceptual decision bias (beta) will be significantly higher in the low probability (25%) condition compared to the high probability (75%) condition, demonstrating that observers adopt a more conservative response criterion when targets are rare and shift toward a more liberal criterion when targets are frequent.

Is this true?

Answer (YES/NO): YES